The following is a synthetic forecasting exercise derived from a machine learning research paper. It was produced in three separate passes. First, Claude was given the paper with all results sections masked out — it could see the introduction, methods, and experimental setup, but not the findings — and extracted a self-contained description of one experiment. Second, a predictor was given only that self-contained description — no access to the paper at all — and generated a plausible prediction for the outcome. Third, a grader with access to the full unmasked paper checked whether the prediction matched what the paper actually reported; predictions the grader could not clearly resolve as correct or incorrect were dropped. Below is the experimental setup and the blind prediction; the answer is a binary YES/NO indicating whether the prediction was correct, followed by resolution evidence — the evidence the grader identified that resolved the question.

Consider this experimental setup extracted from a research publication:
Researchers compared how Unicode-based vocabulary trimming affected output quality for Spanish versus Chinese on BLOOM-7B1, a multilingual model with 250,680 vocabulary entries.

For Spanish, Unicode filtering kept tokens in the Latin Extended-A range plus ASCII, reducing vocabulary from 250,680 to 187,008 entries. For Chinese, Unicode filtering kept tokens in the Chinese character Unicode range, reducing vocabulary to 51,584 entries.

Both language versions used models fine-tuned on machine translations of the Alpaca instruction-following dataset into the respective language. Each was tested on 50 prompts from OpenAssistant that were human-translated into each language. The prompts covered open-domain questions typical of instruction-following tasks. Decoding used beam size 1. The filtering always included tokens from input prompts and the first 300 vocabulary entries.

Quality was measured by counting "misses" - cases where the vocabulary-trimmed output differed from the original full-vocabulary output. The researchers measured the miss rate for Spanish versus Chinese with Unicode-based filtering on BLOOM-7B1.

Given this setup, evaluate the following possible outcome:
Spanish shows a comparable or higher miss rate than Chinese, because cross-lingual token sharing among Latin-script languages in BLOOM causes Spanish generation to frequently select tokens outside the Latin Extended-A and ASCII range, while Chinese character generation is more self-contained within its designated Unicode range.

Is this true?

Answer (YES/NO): NO